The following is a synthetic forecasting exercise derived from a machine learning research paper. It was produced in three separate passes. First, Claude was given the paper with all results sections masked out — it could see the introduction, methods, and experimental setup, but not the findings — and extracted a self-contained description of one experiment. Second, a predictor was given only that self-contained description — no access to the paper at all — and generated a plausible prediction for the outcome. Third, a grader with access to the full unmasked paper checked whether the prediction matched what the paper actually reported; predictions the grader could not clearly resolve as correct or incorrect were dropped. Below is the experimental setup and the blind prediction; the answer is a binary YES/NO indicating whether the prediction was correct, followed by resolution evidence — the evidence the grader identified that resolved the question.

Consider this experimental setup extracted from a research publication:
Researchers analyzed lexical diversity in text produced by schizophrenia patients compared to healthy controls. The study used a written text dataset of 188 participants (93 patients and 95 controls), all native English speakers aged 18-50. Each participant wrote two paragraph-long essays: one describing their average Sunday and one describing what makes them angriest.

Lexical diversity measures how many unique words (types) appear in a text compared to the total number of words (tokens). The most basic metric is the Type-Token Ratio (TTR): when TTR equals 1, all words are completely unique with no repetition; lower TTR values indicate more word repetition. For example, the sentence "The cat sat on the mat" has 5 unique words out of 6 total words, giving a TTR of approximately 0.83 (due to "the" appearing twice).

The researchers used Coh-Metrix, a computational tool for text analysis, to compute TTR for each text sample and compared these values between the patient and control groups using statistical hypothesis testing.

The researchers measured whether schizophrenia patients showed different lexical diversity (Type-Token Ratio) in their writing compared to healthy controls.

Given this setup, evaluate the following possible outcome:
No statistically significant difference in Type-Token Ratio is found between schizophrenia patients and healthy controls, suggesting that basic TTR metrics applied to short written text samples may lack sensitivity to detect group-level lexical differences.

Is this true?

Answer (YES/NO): NO